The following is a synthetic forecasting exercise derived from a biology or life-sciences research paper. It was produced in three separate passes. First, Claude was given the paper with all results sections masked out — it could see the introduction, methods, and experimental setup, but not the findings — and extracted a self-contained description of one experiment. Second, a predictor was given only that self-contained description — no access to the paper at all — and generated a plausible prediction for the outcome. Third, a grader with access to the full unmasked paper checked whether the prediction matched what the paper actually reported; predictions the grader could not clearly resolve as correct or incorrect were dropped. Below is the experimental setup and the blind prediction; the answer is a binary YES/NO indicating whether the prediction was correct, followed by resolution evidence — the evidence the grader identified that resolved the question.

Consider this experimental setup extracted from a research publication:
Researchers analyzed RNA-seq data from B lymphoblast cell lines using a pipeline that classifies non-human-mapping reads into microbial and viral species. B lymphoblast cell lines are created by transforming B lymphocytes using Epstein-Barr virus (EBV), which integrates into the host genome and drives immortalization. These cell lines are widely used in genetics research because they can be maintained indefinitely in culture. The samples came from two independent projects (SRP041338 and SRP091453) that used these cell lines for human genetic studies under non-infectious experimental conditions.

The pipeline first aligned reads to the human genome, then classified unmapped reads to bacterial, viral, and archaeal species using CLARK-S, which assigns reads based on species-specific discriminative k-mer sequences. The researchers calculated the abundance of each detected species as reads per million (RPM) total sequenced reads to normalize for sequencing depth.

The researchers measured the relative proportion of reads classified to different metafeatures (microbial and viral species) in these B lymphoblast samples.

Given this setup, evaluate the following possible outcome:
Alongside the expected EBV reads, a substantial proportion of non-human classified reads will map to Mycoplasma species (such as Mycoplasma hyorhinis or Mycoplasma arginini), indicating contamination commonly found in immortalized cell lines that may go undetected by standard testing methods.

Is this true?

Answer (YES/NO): NO